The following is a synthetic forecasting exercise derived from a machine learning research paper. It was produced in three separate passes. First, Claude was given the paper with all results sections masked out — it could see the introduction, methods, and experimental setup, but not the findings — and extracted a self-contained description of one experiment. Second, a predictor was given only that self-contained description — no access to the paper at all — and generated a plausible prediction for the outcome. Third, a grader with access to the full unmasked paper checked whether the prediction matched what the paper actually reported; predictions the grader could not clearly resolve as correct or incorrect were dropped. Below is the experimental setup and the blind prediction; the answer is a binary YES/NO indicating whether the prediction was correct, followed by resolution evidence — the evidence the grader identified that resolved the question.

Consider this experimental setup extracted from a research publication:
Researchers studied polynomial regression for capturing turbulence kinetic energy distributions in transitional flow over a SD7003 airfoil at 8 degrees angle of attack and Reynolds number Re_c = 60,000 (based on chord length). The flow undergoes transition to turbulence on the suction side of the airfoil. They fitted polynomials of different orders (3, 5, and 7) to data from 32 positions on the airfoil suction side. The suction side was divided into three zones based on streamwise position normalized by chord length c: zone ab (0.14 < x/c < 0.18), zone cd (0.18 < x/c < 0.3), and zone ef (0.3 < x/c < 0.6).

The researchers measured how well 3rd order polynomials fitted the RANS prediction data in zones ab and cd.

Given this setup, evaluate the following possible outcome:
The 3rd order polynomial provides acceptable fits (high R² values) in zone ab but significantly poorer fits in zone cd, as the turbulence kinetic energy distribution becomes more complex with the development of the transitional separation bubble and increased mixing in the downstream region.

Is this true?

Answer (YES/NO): NO